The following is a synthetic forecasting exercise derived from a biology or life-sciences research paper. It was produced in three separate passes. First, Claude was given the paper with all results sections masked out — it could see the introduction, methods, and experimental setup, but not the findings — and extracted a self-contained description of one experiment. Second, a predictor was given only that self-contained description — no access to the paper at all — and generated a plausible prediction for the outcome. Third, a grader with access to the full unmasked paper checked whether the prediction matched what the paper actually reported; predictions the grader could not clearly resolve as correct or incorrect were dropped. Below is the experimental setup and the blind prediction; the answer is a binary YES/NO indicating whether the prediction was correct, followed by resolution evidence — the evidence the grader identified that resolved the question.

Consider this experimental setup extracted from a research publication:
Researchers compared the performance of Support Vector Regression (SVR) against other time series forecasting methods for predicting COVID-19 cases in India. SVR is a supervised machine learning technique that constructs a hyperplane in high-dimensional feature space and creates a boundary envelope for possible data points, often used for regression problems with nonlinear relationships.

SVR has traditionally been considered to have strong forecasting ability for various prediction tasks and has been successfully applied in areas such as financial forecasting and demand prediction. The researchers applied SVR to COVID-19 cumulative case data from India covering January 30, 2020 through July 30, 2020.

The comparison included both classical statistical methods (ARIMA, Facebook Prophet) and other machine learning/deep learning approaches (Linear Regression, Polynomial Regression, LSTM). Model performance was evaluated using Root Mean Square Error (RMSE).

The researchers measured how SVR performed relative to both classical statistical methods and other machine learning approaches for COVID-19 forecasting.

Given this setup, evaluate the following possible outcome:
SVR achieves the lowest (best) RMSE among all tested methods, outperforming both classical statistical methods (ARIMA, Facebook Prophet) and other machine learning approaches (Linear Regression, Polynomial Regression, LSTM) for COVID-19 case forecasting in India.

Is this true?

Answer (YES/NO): NO